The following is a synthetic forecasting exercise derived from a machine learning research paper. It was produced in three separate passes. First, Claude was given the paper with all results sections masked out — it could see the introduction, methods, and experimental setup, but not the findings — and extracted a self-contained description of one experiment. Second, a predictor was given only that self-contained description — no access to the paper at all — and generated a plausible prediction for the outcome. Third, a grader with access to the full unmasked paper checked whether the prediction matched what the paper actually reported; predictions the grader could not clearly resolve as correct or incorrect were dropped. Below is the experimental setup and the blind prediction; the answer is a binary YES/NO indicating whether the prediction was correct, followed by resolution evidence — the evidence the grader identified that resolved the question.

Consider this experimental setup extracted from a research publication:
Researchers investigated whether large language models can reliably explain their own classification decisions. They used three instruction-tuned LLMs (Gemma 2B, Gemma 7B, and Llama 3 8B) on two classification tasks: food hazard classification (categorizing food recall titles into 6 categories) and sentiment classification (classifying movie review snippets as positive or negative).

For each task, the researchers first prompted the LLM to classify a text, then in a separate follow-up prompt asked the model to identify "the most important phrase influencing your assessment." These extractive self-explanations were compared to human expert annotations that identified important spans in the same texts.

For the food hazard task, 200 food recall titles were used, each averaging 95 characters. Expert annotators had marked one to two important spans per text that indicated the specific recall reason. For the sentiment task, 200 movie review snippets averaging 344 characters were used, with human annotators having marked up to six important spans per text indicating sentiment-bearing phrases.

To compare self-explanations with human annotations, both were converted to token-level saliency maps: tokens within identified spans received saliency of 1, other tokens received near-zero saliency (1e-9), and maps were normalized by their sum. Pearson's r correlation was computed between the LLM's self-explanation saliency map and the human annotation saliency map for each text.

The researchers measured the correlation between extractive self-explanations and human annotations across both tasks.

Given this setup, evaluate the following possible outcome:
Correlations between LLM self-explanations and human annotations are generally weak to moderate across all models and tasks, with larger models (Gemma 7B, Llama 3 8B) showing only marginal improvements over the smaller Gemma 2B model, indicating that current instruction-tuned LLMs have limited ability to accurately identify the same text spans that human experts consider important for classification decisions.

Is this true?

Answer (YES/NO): NO